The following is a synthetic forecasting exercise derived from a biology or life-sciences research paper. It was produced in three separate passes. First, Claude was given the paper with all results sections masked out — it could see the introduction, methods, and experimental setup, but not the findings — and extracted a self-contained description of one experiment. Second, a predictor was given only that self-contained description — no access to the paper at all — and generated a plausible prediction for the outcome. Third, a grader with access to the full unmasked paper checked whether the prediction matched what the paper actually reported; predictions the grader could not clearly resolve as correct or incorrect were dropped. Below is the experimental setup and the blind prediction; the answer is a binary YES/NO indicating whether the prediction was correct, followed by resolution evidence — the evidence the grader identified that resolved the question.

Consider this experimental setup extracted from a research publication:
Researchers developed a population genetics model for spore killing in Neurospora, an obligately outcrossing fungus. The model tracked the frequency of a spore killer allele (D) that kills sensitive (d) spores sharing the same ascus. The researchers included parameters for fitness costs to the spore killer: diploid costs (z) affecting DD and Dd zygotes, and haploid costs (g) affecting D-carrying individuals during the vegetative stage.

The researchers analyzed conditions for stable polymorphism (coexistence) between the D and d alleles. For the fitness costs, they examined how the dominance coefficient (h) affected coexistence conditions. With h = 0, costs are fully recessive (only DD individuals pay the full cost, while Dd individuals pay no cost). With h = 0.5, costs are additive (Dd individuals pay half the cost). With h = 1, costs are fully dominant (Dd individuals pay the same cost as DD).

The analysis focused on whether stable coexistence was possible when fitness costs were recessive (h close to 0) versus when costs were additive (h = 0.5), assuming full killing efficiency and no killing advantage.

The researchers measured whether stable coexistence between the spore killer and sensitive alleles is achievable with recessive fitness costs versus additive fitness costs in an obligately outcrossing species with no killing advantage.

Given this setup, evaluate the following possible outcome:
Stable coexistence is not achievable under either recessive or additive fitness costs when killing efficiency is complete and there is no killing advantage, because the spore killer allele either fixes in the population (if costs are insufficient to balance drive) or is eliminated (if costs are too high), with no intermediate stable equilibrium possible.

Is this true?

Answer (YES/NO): YES